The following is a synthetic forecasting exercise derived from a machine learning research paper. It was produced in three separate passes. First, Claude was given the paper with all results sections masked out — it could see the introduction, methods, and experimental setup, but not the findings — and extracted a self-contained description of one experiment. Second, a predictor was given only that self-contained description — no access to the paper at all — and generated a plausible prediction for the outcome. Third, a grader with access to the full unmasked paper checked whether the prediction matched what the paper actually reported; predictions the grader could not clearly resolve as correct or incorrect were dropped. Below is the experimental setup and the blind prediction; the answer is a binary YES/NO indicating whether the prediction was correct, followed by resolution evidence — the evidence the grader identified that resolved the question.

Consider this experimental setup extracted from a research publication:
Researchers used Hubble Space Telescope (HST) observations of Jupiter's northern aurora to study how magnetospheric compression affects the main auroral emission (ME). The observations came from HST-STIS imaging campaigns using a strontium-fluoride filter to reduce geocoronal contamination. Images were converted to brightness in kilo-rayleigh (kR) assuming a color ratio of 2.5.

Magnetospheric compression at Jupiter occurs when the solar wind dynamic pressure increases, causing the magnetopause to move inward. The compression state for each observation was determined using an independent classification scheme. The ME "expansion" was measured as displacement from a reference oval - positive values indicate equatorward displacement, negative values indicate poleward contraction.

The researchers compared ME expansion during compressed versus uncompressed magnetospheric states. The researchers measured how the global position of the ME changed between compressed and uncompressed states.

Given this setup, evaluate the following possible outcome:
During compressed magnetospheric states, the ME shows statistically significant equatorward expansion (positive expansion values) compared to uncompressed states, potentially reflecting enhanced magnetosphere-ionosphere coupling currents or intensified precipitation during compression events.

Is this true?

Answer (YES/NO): NO